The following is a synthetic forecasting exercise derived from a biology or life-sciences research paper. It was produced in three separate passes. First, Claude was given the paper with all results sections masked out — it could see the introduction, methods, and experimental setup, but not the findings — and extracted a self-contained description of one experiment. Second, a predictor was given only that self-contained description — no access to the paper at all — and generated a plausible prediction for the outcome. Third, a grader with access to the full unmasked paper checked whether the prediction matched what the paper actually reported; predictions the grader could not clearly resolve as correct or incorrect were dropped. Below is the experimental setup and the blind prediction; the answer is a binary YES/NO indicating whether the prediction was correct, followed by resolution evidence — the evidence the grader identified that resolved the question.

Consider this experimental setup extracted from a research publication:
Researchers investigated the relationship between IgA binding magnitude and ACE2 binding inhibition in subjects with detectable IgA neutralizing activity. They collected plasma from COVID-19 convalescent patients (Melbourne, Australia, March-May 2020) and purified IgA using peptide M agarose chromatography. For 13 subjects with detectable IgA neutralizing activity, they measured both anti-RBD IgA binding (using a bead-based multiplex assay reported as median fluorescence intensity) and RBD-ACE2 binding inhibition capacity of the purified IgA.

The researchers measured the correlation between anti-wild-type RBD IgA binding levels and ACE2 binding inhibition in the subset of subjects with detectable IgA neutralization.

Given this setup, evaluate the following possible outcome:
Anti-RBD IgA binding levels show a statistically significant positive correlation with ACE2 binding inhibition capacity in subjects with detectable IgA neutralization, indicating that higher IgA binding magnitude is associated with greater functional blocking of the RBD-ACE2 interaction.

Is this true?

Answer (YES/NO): YES